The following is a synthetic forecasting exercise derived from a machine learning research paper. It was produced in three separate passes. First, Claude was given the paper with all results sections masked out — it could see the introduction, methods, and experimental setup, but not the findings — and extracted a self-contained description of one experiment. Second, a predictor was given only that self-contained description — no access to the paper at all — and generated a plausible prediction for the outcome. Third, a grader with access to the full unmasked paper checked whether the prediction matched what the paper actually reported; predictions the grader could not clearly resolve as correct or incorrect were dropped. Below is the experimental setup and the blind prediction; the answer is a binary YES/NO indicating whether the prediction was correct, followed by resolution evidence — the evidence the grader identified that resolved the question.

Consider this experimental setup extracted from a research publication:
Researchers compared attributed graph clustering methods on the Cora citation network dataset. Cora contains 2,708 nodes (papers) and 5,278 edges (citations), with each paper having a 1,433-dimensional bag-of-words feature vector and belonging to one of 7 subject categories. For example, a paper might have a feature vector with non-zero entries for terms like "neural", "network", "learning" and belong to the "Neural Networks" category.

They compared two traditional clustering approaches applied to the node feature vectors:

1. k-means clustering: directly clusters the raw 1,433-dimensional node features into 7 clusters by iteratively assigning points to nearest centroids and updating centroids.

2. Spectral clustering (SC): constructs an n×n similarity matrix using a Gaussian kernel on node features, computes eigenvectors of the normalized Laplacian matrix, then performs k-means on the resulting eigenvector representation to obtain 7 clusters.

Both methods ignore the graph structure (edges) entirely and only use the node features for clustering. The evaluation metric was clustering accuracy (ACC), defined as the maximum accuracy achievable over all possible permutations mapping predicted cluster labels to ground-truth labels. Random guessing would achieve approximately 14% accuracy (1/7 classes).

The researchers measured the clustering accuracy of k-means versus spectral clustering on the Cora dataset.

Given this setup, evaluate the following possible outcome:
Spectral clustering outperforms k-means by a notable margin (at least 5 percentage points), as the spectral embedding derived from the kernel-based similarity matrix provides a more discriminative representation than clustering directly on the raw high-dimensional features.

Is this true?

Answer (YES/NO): YES